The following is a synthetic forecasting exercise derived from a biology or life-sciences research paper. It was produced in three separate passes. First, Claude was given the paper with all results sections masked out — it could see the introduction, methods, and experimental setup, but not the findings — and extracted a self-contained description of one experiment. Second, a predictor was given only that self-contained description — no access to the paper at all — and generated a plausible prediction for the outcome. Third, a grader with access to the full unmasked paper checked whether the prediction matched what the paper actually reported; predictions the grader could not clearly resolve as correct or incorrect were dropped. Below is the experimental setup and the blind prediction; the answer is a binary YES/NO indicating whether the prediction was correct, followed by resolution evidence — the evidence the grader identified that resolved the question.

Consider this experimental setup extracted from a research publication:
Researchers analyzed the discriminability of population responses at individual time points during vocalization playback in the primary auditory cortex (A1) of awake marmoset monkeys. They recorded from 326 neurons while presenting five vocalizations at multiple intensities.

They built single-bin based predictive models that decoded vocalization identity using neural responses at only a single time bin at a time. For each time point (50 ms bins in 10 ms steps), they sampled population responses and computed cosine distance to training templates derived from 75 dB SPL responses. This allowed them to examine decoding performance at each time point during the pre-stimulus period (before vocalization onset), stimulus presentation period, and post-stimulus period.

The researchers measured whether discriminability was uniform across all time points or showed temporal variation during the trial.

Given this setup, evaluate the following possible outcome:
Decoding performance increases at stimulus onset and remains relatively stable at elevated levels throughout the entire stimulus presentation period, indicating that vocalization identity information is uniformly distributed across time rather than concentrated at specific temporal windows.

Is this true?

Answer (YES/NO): NO